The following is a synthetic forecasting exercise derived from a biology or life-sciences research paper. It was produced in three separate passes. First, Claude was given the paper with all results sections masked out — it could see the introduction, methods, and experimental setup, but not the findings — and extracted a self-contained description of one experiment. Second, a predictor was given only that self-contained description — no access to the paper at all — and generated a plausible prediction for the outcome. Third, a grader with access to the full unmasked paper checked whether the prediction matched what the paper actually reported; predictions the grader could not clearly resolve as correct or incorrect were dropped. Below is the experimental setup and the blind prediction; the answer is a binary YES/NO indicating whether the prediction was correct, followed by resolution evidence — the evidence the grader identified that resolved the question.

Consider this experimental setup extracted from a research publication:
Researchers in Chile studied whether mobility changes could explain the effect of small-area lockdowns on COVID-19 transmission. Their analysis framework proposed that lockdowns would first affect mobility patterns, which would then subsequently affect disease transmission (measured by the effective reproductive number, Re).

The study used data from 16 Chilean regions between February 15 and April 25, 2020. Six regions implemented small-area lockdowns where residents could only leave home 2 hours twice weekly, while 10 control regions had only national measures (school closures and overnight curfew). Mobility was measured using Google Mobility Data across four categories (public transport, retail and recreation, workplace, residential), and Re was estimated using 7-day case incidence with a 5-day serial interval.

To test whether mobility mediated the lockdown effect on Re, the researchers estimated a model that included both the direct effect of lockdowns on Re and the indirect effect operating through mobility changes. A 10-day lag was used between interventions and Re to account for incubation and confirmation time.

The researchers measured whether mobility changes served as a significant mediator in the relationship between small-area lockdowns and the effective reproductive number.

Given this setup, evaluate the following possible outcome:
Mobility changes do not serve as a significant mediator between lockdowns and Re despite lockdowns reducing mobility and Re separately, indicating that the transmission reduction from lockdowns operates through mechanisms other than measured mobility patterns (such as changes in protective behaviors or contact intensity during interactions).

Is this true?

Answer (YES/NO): NO